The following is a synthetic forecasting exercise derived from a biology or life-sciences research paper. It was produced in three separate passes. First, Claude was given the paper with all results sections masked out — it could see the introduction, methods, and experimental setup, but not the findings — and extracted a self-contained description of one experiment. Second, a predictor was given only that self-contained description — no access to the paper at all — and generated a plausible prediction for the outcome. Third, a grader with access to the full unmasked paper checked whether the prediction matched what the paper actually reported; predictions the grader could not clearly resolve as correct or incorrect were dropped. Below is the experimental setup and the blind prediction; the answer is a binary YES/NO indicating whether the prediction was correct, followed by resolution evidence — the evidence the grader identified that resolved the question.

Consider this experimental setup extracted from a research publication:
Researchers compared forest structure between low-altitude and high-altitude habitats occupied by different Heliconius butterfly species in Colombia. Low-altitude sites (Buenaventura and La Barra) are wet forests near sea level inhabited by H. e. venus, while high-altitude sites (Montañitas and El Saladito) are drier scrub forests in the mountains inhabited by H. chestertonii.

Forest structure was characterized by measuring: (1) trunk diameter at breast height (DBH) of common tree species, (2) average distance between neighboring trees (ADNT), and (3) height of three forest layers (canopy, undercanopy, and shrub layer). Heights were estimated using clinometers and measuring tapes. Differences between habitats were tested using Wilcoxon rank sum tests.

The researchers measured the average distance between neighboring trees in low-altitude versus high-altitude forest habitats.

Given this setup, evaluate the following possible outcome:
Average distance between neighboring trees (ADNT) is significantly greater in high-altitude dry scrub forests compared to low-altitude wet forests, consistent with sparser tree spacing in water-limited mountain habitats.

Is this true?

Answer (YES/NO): NO